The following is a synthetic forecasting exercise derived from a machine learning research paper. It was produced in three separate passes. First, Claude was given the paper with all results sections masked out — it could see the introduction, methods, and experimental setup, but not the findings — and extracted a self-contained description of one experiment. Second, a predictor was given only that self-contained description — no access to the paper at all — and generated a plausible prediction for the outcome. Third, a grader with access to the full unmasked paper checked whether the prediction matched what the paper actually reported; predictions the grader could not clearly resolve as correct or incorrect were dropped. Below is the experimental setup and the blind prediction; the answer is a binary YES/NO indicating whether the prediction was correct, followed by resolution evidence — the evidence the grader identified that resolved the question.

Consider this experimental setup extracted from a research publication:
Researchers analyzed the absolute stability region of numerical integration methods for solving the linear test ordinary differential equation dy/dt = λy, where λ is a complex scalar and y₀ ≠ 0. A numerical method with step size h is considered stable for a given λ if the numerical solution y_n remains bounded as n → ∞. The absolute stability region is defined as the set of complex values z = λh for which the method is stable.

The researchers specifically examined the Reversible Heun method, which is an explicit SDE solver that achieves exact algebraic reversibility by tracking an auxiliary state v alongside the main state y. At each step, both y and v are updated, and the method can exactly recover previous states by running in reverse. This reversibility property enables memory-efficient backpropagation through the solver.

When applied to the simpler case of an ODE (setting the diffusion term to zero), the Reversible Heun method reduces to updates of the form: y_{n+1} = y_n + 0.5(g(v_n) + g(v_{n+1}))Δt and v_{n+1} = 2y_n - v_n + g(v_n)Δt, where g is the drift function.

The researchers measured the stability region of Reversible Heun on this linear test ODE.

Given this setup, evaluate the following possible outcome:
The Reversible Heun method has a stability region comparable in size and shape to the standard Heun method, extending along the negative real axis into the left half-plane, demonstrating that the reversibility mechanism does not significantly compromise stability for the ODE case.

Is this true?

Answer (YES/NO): NO